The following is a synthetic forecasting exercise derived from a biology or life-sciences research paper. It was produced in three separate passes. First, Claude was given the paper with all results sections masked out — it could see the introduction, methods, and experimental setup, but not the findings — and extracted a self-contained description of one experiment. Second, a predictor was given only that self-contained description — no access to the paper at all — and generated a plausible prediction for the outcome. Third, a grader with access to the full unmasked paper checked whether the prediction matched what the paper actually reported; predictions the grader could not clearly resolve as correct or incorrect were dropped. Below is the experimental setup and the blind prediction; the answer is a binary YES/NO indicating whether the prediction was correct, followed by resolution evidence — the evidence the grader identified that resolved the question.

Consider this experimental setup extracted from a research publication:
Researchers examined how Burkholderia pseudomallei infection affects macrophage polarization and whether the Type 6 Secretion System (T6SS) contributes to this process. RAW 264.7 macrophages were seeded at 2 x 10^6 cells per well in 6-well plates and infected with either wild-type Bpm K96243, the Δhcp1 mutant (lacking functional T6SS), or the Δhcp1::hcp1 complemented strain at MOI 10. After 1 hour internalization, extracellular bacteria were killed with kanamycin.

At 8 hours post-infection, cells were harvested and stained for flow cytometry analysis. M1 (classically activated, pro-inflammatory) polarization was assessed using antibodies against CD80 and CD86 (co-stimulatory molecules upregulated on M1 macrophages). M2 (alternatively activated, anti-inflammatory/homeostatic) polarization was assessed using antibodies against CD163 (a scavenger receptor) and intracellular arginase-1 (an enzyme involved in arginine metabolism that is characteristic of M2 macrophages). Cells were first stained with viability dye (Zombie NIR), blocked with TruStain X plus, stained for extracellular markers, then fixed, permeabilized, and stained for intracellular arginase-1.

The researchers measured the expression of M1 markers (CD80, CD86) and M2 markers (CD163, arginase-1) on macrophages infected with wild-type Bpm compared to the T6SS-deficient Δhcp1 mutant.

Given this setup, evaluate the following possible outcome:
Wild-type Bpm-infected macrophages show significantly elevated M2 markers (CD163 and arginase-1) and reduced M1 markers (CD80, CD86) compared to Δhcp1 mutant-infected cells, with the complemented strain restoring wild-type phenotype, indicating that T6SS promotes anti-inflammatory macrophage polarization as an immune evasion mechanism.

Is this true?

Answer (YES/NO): NO